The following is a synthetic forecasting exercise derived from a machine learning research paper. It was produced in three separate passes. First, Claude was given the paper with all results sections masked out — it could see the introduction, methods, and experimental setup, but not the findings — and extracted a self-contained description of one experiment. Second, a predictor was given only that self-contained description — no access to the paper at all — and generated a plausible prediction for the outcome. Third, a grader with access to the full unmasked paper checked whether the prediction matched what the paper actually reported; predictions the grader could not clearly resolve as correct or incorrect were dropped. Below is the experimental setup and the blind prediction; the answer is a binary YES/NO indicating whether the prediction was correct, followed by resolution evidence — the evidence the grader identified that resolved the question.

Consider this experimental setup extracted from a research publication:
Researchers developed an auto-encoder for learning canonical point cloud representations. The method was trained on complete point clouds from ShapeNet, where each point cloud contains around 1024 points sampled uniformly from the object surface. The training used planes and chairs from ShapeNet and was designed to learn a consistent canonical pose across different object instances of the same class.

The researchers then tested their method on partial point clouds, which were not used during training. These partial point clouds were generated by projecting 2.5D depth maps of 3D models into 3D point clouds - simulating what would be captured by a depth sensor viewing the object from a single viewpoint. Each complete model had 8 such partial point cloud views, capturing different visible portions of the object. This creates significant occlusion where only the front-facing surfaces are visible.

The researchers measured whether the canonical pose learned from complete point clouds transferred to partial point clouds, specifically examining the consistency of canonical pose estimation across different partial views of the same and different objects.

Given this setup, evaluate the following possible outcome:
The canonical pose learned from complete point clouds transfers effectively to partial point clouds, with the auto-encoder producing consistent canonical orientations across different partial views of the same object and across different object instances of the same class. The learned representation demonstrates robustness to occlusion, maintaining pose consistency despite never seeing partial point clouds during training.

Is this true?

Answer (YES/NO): NO